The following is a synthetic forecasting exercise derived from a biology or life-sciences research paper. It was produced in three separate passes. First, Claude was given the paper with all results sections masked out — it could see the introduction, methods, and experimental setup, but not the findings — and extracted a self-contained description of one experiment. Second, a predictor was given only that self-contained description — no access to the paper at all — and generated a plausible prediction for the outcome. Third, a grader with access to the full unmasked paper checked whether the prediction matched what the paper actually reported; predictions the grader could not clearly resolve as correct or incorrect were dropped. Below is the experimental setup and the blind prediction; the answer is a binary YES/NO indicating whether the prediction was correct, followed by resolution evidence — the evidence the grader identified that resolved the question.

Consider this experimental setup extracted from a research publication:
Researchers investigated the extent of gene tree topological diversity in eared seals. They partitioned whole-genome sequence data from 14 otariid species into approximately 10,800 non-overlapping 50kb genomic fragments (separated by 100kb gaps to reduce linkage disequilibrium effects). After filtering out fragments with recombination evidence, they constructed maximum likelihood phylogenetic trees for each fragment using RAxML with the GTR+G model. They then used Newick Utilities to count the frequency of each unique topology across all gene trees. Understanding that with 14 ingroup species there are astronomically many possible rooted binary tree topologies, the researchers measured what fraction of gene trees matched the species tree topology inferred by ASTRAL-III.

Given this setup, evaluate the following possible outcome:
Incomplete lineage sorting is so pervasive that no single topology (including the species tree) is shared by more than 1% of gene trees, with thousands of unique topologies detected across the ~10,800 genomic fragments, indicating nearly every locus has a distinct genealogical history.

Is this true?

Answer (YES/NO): NO